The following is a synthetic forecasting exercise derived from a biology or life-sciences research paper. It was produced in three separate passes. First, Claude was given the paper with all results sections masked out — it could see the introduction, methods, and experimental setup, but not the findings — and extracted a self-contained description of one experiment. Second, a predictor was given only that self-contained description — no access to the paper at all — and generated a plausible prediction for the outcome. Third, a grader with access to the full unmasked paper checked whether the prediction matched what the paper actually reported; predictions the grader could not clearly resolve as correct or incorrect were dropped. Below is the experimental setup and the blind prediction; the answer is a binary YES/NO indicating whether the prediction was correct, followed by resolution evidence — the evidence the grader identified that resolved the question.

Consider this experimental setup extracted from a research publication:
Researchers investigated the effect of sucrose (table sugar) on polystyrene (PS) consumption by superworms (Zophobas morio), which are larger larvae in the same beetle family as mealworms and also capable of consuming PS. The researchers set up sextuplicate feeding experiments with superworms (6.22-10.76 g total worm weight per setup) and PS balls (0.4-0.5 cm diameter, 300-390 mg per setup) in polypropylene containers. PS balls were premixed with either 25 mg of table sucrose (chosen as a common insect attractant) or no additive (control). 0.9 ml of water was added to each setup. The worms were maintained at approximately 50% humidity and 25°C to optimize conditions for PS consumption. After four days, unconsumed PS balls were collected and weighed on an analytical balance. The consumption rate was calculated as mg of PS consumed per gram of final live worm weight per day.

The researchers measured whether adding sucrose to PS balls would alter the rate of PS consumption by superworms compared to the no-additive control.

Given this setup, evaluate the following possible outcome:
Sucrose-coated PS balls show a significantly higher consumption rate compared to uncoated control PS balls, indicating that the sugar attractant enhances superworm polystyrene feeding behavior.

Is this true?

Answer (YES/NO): NO